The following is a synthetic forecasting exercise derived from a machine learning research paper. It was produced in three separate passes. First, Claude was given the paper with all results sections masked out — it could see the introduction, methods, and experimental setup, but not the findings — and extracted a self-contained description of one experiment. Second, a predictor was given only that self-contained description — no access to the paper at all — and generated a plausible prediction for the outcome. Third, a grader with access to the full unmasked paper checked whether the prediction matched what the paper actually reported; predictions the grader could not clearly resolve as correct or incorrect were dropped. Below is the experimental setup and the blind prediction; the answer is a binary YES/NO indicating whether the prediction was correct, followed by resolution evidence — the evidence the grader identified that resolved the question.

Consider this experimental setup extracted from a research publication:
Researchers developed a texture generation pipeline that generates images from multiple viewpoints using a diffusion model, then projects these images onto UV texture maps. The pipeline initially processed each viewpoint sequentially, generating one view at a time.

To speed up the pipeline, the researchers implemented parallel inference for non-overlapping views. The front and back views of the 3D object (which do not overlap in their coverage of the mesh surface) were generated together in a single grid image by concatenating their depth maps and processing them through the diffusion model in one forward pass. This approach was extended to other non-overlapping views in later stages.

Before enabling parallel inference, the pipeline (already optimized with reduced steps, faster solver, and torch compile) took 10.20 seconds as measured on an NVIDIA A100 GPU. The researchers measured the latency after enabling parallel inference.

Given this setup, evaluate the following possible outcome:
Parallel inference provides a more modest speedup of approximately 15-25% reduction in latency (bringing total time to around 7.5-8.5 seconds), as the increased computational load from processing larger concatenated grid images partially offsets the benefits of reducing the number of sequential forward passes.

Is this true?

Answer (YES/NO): NO